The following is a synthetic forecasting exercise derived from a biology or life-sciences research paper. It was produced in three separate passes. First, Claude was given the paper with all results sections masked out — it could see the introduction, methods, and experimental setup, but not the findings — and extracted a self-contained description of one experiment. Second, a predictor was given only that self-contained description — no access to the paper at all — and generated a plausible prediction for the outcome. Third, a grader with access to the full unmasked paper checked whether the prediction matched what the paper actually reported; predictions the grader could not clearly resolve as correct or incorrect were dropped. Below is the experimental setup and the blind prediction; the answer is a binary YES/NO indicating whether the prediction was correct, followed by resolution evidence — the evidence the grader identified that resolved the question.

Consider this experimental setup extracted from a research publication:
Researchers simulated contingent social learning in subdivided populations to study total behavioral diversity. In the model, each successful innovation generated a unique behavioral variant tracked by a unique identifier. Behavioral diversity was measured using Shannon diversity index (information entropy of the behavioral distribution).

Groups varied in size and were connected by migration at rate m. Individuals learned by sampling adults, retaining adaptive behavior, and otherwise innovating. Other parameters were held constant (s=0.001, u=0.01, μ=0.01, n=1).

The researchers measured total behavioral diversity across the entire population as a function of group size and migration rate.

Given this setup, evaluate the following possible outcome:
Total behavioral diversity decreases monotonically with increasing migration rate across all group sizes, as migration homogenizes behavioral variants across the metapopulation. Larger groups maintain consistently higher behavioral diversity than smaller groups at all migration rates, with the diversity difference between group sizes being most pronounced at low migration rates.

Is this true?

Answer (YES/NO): NO